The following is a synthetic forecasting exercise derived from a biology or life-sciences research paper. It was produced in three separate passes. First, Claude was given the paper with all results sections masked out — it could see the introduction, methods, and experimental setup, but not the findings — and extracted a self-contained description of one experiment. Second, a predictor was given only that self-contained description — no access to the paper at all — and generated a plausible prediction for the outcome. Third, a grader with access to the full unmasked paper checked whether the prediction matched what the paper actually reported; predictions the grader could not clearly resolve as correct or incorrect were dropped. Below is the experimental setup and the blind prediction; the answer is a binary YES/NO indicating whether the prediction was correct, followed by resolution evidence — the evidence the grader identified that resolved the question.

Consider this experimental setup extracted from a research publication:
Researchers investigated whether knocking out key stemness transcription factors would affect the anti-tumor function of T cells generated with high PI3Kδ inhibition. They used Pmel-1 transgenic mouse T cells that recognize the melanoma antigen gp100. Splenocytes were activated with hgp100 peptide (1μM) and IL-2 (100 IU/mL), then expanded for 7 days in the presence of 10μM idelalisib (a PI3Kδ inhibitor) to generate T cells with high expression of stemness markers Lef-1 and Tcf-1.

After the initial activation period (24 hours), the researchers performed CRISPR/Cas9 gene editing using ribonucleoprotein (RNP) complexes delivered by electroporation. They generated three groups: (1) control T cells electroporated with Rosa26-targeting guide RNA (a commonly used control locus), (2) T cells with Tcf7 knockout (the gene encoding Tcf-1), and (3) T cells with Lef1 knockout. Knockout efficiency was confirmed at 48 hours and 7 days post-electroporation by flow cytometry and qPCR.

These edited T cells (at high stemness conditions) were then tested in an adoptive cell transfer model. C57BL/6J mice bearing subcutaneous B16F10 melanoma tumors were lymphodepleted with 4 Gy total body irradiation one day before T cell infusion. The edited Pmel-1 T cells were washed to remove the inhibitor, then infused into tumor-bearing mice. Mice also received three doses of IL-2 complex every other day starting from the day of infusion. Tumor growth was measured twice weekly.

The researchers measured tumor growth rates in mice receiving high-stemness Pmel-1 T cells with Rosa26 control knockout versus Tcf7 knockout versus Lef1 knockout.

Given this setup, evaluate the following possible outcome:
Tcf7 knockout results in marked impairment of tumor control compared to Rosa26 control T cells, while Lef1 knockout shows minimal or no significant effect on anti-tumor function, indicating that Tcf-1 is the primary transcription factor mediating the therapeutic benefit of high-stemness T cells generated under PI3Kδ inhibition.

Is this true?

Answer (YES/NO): NO